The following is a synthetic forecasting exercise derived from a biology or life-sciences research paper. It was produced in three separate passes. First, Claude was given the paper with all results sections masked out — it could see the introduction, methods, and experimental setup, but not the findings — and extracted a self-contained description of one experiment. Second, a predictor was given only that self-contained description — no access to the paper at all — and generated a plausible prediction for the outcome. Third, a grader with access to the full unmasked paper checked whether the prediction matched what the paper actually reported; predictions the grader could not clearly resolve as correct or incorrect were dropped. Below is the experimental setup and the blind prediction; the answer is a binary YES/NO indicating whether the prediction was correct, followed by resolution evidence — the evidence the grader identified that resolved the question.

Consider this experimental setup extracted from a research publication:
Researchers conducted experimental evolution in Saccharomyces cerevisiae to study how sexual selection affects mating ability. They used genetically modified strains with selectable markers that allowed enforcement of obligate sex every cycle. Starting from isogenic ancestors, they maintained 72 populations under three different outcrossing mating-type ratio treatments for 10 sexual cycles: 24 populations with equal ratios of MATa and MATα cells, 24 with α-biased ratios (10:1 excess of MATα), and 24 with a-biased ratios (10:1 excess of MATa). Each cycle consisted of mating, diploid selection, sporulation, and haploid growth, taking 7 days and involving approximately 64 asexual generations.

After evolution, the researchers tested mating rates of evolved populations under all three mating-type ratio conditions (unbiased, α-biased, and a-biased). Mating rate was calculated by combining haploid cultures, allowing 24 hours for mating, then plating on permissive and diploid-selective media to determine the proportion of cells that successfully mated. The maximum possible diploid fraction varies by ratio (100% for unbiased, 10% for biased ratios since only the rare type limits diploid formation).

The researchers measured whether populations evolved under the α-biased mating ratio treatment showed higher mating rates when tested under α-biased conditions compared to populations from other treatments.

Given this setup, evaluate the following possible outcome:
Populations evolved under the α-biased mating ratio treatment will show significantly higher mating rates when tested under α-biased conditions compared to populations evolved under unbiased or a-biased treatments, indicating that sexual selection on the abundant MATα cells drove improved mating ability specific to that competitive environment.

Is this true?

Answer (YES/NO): YES